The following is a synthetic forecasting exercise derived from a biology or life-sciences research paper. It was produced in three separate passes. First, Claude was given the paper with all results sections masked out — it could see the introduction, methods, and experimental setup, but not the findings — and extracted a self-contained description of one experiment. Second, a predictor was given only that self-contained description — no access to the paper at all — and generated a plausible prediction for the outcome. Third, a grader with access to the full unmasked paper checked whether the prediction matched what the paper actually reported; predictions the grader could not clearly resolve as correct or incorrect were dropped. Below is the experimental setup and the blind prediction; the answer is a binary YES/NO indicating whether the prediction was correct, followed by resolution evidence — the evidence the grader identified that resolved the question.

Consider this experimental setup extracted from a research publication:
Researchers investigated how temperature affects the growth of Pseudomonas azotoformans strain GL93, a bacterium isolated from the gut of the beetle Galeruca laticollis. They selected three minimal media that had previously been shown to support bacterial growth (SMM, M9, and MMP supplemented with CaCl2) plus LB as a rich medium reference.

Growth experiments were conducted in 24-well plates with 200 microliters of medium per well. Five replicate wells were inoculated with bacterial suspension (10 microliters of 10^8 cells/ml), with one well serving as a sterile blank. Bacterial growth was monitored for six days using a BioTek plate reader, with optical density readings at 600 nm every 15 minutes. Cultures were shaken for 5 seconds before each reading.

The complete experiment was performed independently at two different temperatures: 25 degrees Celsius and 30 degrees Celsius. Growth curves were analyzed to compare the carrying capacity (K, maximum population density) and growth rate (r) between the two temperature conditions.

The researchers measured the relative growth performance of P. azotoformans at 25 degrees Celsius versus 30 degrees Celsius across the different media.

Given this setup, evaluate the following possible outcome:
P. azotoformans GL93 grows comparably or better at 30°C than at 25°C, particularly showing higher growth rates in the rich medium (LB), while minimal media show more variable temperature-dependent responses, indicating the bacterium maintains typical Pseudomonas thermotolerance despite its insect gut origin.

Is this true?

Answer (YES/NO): NO